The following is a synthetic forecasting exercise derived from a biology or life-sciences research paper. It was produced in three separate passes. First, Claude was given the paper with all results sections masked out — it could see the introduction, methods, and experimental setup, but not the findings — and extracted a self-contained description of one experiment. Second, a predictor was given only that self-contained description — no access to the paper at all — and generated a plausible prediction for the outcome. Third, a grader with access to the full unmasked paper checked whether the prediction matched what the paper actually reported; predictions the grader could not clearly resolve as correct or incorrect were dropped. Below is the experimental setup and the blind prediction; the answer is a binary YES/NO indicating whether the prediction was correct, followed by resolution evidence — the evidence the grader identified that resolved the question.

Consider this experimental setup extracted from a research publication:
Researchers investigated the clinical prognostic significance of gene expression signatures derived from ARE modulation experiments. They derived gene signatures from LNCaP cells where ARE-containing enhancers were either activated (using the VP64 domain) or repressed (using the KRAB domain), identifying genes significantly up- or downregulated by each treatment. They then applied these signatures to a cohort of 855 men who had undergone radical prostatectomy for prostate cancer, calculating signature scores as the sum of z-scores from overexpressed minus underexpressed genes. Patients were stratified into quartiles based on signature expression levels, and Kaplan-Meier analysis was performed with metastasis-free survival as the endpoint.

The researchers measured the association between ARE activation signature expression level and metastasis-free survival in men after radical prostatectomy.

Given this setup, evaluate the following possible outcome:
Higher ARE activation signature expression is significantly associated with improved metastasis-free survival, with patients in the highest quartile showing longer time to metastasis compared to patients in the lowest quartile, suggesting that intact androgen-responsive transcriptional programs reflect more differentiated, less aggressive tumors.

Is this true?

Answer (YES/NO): YES